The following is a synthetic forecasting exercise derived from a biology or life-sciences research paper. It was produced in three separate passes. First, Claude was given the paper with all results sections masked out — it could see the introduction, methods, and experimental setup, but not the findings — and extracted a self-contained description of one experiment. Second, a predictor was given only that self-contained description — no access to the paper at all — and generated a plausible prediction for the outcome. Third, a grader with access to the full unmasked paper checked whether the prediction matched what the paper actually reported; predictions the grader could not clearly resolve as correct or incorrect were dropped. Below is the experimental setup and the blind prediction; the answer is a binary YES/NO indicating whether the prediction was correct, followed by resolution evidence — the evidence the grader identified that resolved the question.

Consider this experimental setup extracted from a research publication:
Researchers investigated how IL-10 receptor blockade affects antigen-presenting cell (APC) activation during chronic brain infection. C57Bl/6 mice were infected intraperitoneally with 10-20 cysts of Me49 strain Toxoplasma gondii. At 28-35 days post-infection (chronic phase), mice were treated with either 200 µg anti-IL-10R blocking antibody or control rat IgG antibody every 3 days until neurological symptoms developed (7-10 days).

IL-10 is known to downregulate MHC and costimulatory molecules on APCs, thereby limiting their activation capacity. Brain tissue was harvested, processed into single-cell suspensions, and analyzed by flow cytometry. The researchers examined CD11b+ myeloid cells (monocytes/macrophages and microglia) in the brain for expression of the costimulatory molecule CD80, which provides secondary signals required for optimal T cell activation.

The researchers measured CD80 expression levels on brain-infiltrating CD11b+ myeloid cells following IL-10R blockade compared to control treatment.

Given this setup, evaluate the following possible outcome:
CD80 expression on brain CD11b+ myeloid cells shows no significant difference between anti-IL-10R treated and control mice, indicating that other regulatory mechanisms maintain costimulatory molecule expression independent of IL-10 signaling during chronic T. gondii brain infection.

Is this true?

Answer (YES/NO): NO